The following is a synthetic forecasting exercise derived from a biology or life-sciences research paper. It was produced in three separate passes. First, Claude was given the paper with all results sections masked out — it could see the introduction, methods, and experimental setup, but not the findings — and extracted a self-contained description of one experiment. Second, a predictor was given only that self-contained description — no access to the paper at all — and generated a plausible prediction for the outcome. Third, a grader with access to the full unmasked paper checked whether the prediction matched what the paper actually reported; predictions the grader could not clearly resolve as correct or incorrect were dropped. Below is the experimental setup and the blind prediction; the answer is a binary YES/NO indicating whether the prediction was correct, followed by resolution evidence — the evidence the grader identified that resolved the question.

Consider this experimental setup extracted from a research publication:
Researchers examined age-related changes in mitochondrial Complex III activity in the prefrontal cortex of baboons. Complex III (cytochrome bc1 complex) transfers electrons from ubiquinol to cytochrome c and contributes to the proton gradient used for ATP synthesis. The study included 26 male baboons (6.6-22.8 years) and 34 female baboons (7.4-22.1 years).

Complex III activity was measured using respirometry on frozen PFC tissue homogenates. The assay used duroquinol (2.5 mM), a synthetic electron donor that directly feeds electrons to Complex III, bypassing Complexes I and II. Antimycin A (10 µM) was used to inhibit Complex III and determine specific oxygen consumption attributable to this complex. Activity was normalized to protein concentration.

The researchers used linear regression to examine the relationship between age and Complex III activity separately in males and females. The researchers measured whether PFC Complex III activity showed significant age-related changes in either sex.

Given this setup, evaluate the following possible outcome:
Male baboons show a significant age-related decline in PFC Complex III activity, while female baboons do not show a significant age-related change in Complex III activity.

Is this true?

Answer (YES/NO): YES